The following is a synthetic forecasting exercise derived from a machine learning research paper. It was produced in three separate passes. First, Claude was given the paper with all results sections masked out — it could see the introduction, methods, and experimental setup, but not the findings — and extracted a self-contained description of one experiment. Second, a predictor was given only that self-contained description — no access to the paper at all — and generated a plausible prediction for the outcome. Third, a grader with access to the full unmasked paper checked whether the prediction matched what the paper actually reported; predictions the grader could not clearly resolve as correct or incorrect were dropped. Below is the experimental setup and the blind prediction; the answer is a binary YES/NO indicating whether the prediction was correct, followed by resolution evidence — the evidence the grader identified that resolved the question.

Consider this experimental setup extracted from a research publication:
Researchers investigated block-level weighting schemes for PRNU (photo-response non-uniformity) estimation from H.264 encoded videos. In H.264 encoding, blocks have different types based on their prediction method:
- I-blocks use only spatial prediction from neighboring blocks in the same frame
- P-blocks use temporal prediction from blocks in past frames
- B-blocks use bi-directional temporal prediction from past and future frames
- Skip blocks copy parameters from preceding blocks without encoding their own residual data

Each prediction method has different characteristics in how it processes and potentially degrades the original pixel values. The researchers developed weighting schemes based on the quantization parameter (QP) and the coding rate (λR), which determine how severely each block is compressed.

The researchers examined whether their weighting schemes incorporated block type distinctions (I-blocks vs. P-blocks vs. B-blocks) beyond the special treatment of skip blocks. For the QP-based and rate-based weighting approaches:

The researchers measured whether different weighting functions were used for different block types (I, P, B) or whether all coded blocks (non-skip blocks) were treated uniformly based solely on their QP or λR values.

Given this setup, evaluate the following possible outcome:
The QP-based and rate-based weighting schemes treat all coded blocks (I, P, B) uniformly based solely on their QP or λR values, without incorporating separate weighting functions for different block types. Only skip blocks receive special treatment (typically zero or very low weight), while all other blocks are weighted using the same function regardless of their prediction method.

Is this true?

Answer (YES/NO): YES